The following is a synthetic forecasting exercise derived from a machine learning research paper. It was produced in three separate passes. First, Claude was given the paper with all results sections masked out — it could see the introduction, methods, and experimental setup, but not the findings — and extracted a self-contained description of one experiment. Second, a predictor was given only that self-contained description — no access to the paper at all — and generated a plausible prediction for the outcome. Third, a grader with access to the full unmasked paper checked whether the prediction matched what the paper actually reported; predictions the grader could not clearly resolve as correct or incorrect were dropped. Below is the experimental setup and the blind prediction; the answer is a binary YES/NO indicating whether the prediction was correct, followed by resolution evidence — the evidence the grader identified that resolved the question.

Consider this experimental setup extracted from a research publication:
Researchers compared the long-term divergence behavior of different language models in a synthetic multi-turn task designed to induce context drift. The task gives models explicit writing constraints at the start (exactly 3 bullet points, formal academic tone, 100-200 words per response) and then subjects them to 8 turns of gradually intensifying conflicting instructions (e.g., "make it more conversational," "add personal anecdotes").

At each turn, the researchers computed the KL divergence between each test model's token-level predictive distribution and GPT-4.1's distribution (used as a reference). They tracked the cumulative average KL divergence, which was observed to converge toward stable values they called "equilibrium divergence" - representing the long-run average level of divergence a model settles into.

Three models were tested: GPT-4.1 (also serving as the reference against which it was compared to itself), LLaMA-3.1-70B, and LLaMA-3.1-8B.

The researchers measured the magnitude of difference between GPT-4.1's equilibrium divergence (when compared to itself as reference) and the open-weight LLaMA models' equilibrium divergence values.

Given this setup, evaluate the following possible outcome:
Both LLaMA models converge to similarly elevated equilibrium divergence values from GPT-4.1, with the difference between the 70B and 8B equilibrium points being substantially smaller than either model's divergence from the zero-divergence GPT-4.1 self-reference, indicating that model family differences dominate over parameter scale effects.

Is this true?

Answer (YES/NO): YES